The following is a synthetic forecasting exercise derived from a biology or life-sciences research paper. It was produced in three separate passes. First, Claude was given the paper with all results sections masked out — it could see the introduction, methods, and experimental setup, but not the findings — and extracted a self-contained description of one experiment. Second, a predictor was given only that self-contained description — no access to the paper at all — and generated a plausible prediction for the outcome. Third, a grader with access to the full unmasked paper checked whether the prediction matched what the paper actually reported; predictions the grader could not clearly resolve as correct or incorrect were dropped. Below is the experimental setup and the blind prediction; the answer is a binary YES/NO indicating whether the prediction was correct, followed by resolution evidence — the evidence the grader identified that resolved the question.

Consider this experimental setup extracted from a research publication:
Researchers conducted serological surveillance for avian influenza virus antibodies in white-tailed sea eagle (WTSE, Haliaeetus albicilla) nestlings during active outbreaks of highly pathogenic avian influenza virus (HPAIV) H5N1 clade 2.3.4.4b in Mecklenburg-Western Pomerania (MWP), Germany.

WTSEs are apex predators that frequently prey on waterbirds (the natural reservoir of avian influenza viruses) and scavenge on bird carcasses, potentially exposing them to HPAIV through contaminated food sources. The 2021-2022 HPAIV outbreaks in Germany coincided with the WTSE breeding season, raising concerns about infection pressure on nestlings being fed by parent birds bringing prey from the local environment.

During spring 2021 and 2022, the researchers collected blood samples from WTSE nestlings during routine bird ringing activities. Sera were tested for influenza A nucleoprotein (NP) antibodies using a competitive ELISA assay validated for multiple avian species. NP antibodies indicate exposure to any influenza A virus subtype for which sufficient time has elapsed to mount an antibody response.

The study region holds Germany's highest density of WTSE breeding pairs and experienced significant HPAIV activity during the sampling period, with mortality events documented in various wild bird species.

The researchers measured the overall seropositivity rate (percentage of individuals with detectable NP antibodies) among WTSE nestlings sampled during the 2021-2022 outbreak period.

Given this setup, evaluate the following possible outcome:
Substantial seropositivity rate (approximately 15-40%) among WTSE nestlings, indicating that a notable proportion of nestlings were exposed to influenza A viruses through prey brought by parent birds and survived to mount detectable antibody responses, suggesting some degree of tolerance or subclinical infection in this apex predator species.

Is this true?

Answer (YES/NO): NO